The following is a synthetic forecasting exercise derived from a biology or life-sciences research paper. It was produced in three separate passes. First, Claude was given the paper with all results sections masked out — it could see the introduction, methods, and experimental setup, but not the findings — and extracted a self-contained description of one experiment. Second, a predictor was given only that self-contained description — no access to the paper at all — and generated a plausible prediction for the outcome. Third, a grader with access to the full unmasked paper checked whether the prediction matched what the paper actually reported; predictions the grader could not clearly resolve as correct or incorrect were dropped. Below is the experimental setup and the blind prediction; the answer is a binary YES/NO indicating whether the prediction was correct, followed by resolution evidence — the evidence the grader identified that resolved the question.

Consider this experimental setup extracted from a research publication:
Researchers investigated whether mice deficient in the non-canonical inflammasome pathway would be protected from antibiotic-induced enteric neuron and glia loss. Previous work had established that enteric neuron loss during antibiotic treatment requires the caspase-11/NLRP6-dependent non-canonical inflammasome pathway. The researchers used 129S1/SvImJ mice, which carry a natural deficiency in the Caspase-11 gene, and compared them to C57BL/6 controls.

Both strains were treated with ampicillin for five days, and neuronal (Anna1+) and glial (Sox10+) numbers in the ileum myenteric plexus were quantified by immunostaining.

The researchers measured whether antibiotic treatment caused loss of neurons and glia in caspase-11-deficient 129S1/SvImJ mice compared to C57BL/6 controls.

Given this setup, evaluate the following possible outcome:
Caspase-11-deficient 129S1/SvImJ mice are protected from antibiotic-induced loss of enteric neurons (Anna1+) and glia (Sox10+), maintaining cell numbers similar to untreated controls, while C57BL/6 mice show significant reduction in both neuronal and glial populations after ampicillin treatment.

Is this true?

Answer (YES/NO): YES